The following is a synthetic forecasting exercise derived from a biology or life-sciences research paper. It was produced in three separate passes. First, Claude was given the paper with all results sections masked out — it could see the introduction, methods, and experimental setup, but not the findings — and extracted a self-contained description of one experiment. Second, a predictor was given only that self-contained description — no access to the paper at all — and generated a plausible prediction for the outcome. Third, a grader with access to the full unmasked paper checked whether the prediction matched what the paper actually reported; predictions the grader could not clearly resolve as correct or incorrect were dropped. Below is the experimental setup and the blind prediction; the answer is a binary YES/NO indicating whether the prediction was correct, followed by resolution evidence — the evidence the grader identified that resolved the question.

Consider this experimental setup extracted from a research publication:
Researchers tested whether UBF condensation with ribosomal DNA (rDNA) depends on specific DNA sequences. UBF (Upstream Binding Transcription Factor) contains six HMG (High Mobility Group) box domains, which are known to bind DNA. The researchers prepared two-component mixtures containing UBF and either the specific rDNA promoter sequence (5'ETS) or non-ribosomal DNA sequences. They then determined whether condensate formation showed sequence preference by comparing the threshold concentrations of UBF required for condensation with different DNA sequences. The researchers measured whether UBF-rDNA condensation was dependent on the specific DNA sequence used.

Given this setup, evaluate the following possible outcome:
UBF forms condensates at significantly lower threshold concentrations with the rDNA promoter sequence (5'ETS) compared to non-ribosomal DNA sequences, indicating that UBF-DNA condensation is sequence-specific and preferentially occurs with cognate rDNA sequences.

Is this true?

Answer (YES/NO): NO